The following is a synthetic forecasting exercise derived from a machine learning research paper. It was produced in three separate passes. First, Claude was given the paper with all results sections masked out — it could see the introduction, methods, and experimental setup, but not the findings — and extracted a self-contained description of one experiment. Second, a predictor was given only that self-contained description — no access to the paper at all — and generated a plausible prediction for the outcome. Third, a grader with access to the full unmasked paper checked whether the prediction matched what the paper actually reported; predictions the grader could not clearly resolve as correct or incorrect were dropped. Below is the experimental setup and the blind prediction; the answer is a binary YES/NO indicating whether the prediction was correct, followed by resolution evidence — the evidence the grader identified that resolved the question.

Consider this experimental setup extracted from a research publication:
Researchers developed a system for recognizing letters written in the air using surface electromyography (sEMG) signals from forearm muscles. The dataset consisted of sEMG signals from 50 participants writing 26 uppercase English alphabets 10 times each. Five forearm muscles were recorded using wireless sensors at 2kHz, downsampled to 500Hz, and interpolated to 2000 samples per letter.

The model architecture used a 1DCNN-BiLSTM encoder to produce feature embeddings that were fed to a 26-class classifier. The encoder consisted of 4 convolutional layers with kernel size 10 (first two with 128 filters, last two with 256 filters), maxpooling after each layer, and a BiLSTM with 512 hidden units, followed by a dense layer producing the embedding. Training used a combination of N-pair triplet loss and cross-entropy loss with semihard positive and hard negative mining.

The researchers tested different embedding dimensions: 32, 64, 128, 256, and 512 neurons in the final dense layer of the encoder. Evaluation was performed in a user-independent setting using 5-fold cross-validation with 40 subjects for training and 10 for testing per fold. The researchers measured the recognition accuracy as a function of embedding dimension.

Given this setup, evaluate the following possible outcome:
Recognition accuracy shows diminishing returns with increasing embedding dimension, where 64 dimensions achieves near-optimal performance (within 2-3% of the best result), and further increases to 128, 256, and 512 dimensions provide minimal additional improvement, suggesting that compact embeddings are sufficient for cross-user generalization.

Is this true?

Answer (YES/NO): YES